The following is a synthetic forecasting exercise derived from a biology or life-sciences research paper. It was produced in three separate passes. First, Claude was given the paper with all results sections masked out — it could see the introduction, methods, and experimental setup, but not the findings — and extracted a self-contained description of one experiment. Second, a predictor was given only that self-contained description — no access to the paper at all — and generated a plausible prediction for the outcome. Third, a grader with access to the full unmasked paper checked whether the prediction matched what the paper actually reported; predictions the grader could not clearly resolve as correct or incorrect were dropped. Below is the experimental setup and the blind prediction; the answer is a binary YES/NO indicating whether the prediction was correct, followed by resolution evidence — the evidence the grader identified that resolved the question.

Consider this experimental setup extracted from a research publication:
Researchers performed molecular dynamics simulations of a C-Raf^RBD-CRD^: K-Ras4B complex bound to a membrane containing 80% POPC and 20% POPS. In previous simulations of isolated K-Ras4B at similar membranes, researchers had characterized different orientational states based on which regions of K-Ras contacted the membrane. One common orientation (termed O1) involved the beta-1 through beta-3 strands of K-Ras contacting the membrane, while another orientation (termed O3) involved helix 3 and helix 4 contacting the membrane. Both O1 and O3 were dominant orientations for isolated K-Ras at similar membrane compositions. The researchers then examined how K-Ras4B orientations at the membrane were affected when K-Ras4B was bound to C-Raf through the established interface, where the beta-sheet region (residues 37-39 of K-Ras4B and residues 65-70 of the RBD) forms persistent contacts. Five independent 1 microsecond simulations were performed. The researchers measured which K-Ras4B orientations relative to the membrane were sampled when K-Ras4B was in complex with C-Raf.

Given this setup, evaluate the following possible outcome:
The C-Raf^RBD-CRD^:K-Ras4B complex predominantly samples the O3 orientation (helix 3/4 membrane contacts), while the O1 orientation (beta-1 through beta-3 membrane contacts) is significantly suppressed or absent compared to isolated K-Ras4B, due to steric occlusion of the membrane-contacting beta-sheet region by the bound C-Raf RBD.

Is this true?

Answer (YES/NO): YES